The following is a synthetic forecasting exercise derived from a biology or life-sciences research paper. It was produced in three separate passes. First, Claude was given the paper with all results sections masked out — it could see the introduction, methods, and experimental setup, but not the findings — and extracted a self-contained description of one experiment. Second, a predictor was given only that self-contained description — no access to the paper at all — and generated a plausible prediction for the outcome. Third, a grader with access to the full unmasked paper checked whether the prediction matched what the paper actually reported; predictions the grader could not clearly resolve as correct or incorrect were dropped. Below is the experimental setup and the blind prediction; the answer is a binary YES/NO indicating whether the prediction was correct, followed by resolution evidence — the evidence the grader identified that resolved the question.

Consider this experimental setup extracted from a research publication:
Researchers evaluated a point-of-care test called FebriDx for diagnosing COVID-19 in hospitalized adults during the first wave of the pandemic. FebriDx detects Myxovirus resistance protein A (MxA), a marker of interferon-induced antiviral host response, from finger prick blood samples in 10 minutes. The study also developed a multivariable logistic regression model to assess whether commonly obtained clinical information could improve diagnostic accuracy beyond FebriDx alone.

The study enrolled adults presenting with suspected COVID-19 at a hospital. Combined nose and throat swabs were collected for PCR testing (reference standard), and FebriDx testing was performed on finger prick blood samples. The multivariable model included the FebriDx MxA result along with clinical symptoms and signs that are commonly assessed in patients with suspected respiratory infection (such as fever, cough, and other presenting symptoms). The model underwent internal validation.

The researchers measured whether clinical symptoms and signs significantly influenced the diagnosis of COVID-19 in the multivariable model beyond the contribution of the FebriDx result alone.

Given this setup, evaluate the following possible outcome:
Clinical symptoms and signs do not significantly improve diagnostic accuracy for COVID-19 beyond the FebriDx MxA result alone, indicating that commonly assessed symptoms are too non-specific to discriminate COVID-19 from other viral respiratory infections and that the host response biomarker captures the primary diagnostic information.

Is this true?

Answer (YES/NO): YES